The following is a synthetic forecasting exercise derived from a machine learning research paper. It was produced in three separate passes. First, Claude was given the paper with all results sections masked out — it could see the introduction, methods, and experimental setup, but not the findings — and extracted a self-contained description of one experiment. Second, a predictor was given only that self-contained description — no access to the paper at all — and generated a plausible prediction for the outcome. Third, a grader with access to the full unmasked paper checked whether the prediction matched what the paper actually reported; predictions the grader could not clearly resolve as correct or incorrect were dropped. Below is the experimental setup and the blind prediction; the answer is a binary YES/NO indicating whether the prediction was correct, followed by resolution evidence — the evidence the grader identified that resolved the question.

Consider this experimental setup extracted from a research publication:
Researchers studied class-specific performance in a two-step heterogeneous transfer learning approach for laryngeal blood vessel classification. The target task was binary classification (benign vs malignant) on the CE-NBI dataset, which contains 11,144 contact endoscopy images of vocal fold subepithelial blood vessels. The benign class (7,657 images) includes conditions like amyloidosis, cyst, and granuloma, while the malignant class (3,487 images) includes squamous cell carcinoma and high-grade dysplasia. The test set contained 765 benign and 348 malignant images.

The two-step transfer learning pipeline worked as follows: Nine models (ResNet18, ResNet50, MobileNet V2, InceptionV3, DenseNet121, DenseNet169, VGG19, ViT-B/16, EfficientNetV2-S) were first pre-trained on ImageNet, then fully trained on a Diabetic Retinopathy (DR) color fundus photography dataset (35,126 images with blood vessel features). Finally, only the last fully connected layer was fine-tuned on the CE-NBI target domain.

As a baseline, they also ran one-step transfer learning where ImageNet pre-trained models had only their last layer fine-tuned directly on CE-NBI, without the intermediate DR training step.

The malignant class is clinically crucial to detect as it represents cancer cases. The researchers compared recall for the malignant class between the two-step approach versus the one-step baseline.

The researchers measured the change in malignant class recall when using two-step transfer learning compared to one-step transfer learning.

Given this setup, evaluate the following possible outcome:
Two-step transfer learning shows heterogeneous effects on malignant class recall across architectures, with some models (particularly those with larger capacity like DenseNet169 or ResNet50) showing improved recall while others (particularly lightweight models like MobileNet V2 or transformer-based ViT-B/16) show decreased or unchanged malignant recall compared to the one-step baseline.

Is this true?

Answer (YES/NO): NO